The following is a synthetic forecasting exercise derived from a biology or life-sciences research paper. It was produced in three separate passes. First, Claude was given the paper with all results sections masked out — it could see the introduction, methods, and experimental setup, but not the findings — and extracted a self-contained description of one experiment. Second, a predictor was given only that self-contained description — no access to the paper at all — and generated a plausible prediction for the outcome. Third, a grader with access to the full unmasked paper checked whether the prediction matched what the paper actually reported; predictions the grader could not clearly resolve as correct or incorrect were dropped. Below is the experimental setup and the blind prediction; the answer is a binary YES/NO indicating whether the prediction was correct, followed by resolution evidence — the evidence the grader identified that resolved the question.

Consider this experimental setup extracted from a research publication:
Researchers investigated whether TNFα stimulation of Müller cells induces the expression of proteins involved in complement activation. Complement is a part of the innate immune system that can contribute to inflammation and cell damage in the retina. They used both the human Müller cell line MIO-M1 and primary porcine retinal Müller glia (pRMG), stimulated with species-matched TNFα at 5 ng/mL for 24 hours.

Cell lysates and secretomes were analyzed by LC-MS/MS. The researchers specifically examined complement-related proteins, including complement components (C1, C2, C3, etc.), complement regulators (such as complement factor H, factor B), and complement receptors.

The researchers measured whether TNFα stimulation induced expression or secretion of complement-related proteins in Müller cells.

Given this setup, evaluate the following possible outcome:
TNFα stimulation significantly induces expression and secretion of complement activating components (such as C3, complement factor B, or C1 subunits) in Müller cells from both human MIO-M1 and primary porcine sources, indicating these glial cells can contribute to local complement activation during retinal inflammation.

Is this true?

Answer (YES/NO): NO